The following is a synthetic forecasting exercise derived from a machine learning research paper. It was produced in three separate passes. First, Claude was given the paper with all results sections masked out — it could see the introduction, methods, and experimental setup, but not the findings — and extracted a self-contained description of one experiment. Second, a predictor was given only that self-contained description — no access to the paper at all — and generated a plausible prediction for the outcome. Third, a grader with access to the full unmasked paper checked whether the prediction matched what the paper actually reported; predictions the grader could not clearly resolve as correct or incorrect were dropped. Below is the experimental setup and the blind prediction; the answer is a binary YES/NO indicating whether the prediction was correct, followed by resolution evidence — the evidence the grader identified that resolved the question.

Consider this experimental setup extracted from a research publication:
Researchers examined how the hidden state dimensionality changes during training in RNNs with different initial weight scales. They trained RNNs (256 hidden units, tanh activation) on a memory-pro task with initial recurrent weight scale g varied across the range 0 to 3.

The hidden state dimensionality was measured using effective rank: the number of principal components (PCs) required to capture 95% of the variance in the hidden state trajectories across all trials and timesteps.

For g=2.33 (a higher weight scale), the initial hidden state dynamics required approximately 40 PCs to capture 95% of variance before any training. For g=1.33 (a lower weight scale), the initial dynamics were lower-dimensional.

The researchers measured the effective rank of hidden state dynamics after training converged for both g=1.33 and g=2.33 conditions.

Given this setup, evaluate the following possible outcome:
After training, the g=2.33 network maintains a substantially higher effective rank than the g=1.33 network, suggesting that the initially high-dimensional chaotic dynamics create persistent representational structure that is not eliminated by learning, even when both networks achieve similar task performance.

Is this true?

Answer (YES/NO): YES